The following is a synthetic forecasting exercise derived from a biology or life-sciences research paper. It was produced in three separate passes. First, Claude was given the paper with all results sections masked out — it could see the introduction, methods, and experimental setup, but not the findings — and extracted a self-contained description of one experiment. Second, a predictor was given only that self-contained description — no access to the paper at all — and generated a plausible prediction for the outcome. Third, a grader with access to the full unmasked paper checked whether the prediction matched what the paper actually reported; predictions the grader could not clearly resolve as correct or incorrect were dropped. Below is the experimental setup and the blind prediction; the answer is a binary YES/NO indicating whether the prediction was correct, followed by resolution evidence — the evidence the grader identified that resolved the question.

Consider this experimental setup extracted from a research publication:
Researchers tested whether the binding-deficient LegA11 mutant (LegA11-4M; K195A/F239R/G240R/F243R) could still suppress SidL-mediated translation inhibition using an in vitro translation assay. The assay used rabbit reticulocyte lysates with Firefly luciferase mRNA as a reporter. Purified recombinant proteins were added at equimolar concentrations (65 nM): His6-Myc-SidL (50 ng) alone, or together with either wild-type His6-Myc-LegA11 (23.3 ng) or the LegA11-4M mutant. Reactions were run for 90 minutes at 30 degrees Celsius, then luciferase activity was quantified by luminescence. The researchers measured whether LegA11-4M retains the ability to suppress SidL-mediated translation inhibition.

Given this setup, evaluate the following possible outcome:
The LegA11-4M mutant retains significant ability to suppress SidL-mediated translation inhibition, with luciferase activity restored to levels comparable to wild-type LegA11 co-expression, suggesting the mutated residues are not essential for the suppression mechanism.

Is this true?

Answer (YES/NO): NO